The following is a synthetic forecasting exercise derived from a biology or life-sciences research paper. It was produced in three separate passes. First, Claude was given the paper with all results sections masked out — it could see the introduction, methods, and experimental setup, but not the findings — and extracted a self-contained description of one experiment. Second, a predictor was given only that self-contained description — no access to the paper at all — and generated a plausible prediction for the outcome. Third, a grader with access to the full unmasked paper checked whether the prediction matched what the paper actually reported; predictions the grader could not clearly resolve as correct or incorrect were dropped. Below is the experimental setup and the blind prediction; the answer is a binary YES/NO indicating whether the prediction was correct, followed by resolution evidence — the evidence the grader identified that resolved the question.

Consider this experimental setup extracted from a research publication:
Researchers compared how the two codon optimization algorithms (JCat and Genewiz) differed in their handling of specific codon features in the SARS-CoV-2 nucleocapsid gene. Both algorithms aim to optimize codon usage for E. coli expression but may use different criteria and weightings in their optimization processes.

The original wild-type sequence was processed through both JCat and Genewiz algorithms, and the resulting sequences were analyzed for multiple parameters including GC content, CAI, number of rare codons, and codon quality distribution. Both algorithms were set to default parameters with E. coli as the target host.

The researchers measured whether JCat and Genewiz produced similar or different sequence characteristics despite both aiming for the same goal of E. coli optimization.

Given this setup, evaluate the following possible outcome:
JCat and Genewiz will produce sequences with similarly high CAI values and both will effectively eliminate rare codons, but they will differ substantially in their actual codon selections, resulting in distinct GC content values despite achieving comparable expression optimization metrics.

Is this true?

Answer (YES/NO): NO